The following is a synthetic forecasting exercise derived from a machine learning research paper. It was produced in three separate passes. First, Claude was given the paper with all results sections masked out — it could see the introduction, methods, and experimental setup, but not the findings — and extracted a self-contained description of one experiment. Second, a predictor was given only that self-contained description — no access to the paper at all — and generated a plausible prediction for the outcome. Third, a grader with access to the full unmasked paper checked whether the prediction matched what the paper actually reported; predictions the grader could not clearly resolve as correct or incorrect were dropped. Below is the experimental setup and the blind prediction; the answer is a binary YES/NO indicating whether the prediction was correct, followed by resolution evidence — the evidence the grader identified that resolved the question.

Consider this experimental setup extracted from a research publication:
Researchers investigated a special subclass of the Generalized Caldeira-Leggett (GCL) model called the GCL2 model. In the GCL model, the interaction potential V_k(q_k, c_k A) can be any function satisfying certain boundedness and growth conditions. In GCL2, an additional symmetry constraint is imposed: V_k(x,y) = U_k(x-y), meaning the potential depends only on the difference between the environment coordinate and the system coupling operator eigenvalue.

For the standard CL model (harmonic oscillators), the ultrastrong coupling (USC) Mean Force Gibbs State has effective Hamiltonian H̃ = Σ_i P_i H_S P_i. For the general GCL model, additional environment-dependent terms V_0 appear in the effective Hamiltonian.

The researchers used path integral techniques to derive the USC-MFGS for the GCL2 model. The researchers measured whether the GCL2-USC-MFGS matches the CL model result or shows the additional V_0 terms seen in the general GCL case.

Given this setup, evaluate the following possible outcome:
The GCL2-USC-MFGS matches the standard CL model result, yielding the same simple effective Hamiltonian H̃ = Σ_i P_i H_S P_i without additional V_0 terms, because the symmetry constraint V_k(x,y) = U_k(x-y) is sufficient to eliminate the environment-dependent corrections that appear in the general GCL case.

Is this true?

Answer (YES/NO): YES